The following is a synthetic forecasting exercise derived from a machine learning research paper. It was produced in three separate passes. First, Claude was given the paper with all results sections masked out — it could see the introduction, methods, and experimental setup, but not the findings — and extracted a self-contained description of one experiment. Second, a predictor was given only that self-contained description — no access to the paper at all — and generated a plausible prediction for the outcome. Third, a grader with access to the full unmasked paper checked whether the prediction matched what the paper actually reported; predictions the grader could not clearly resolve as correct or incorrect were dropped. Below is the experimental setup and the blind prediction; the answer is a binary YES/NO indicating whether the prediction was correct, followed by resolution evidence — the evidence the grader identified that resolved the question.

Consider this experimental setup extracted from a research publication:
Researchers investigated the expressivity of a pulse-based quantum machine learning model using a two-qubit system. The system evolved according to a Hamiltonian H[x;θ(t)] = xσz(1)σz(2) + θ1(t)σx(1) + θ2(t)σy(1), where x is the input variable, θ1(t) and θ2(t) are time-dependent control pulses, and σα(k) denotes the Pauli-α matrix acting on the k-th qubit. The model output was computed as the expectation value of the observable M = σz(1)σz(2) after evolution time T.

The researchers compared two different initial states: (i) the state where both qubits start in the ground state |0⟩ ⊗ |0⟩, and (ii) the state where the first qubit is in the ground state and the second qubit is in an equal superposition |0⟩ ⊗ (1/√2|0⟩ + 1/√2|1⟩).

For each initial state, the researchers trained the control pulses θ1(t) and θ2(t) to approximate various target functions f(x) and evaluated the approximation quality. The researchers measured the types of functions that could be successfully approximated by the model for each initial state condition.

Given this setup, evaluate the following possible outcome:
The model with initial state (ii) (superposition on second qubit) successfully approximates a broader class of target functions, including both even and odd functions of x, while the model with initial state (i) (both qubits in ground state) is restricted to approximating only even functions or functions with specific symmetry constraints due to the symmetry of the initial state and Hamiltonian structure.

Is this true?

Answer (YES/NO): NO